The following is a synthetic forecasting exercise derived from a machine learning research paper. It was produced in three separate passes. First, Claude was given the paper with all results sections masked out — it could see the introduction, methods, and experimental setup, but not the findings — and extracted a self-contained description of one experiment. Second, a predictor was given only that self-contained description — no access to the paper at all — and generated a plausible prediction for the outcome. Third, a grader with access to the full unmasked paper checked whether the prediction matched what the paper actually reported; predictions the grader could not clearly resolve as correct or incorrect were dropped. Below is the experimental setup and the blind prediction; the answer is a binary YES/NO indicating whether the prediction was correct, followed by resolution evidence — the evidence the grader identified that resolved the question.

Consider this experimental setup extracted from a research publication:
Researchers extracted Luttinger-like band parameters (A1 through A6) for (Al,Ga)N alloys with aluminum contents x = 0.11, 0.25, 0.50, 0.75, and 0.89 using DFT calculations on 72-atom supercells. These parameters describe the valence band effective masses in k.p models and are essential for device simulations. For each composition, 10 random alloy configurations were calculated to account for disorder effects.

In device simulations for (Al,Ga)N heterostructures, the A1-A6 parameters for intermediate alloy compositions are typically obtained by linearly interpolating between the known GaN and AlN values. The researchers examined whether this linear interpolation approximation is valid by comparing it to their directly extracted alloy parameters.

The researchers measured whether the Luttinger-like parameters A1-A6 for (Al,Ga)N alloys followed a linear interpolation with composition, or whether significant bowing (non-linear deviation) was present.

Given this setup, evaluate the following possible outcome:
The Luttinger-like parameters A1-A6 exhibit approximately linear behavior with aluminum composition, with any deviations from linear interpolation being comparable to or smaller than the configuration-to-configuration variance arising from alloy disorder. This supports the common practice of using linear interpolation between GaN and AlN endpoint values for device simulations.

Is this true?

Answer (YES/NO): NO